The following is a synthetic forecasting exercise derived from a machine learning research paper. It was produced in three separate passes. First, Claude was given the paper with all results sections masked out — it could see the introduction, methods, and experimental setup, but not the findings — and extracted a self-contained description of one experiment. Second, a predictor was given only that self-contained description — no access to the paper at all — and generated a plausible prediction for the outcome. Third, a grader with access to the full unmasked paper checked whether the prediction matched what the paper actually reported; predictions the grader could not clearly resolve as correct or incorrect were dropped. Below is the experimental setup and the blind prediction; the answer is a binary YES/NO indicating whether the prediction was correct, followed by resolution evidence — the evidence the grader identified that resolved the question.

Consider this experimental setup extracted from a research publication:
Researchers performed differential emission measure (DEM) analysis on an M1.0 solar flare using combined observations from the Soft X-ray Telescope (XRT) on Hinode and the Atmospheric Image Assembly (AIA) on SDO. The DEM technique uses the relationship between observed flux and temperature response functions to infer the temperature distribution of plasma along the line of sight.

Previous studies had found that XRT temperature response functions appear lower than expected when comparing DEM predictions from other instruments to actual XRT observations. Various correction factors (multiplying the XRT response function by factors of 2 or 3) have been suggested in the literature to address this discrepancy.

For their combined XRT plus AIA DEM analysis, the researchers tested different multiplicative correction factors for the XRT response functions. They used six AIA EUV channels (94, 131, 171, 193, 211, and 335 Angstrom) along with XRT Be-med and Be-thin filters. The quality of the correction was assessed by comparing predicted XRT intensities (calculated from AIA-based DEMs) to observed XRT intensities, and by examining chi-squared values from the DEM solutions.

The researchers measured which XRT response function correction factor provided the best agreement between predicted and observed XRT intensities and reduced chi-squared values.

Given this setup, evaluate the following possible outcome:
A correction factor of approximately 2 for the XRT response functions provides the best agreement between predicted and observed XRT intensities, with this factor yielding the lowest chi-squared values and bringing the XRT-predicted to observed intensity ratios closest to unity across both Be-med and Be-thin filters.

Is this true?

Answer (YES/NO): YES